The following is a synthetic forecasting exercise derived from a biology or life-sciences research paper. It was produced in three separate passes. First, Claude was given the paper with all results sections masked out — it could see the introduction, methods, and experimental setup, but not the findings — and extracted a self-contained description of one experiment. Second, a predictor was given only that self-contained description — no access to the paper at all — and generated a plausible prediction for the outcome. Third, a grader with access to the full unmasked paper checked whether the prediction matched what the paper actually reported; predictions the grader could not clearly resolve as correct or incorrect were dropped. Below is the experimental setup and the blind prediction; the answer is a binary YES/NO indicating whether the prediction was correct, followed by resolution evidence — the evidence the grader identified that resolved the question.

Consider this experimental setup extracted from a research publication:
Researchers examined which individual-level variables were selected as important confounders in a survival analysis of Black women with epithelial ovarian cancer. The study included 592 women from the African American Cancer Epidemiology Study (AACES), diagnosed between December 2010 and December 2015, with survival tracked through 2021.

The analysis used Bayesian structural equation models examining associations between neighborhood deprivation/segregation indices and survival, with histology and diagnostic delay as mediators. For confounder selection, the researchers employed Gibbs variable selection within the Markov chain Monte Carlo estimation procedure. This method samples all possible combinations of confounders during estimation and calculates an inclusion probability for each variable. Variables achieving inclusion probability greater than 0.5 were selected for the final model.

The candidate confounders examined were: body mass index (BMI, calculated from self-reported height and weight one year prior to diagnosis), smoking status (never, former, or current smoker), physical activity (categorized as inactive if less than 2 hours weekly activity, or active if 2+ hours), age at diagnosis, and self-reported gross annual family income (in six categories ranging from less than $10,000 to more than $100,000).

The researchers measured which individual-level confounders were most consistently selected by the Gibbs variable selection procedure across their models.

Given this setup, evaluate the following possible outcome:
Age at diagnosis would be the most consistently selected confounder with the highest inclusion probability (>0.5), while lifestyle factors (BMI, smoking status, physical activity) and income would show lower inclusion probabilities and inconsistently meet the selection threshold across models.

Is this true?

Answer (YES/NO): NO